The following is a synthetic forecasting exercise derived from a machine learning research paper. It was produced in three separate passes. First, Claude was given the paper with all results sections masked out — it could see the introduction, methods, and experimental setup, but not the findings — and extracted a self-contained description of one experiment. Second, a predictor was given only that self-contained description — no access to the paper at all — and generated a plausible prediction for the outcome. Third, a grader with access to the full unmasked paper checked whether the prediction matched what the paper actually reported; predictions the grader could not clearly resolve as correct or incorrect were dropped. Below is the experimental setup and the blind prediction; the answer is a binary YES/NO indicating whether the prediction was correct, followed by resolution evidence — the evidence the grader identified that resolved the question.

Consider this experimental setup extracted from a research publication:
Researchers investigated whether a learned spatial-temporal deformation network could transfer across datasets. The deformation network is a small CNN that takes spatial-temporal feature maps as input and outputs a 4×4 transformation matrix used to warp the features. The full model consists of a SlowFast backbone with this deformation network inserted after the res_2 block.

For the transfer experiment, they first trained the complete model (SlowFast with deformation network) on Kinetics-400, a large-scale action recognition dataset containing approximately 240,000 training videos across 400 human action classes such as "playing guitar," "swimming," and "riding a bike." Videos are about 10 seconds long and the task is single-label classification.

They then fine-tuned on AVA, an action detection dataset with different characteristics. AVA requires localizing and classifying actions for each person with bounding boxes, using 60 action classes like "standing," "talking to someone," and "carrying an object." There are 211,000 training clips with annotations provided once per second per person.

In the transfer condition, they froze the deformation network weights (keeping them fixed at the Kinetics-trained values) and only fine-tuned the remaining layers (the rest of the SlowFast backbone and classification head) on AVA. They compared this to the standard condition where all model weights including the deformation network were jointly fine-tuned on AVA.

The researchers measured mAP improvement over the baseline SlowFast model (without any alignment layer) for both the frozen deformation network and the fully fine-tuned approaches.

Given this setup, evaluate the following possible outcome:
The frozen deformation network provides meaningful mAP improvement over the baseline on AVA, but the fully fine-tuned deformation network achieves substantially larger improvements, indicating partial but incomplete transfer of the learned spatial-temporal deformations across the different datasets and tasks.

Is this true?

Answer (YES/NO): YES